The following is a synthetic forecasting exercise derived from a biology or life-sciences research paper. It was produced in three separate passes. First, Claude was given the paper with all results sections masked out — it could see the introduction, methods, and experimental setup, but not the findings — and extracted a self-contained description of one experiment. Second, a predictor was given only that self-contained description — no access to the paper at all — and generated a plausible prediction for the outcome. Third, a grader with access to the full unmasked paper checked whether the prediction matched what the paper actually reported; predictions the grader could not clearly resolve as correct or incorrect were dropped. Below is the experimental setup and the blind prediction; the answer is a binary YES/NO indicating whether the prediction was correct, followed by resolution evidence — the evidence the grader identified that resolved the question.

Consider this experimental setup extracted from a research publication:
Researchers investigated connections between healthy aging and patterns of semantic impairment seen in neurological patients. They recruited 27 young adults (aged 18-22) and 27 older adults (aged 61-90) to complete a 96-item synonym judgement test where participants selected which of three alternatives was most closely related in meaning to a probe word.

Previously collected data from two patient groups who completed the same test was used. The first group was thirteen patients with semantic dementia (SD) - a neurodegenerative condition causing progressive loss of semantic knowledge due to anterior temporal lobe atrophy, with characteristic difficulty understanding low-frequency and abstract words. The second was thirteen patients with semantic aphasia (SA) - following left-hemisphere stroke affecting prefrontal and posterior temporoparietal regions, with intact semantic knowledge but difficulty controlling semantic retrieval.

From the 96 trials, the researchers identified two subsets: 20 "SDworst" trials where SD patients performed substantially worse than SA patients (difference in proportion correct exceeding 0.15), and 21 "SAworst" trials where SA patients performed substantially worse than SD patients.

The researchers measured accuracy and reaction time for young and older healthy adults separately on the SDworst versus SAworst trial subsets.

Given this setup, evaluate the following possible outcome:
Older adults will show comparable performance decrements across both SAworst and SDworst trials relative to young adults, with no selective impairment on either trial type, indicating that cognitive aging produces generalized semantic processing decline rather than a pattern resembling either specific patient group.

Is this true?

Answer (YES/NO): NO